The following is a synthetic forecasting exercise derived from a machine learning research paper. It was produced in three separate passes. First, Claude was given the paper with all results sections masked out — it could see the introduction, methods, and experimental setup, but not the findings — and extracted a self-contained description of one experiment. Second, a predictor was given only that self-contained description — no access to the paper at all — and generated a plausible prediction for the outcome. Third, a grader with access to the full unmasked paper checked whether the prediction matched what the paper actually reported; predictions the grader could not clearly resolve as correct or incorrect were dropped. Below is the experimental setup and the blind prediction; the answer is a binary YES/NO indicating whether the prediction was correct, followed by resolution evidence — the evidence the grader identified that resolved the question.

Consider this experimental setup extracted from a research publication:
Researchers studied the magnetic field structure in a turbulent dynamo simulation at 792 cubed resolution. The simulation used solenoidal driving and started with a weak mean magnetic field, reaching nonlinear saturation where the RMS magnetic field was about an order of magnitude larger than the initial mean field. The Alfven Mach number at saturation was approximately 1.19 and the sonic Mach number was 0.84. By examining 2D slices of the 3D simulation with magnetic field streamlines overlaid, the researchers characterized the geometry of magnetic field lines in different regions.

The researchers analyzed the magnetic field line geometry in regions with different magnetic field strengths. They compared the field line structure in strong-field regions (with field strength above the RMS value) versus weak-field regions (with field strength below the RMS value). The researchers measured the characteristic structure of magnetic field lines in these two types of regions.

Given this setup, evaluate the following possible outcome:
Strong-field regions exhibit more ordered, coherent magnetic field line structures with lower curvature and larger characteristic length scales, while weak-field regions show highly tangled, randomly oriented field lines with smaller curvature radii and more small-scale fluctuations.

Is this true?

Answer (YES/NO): YES